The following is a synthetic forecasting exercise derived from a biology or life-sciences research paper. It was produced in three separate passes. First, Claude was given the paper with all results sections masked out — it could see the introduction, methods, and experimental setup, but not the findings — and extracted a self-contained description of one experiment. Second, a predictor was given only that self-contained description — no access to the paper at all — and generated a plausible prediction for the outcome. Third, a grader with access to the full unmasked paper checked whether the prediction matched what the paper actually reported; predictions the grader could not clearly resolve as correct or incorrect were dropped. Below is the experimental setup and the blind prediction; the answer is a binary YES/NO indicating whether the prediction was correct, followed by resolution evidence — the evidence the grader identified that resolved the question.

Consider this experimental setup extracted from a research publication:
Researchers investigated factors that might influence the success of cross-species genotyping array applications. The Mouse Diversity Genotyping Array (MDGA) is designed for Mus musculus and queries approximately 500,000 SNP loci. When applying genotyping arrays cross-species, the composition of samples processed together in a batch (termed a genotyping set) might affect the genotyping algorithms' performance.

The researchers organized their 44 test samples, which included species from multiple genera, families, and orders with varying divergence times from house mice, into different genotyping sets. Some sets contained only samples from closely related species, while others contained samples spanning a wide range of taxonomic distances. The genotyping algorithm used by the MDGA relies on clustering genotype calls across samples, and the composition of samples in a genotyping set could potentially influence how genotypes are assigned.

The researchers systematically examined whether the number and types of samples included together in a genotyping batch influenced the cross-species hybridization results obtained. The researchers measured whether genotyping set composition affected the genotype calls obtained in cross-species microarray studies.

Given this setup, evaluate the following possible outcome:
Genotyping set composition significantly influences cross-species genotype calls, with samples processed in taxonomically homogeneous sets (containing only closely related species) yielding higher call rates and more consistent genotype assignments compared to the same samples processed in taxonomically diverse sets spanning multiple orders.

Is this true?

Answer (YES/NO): NO